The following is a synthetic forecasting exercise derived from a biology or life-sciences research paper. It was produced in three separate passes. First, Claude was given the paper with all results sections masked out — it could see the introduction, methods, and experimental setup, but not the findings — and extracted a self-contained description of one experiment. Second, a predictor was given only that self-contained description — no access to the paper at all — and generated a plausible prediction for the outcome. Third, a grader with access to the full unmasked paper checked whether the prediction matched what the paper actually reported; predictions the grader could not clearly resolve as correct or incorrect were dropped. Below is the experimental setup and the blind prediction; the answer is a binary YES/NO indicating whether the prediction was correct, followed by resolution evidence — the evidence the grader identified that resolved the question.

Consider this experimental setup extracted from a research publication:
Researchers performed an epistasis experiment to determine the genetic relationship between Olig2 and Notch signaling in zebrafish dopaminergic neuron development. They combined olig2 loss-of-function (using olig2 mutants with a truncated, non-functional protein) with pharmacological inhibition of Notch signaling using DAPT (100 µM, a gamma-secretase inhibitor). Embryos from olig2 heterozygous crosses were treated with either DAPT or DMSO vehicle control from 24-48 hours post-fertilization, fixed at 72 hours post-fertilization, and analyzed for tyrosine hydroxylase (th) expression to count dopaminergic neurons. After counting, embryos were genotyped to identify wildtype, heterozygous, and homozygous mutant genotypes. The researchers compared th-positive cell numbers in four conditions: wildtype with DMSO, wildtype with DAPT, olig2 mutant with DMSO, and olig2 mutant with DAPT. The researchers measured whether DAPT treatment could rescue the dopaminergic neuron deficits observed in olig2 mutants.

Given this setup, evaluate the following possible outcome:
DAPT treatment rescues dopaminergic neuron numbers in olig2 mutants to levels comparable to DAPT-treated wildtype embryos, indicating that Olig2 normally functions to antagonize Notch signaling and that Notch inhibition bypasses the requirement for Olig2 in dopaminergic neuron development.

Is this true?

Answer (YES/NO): NO